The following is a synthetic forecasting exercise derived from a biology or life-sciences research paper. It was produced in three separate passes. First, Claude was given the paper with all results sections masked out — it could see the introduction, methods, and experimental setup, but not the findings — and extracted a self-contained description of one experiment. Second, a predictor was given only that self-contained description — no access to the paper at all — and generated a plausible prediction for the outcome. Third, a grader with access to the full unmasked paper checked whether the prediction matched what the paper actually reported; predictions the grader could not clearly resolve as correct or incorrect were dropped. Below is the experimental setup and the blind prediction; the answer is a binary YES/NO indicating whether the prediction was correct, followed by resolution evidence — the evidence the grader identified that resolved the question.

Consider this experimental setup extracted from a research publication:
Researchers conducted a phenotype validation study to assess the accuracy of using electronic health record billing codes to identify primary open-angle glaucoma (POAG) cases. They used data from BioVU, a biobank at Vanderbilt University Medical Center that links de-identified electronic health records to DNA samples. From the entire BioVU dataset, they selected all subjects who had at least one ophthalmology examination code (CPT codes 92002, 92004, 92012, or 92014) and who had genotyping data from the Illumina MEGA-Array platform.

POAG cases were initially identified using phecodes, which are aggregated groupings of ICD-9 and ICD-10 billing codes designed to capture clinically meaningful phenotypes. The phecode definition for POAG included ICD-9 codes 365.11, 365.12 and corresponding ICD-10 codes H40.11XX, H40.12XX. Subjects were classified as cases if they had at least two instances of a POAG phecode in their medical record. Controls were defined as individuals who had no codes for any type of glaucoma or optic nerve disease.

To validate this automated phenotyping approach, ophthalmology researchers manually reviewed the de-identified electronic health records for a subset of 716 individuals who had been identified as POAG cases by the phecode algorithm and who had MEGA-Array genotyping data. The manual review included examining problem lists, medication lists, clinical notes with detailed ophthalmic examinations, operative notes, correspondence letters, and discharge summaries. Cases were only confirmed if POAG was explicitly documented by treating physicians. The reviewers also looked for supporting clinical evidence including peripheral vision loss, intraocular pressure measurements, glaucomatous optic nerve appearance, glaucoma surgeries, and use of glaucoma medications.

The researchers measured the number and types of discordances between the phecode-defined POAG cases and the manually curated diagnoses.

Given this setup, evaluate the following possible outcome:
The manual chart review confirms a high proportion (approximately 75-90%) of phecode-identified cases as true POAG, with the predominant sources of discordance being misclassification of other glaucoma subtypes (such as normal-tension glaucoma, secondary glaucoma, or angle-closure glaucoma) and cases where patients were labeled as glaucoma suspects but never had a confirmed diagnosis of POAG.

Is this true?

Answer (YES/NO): NO